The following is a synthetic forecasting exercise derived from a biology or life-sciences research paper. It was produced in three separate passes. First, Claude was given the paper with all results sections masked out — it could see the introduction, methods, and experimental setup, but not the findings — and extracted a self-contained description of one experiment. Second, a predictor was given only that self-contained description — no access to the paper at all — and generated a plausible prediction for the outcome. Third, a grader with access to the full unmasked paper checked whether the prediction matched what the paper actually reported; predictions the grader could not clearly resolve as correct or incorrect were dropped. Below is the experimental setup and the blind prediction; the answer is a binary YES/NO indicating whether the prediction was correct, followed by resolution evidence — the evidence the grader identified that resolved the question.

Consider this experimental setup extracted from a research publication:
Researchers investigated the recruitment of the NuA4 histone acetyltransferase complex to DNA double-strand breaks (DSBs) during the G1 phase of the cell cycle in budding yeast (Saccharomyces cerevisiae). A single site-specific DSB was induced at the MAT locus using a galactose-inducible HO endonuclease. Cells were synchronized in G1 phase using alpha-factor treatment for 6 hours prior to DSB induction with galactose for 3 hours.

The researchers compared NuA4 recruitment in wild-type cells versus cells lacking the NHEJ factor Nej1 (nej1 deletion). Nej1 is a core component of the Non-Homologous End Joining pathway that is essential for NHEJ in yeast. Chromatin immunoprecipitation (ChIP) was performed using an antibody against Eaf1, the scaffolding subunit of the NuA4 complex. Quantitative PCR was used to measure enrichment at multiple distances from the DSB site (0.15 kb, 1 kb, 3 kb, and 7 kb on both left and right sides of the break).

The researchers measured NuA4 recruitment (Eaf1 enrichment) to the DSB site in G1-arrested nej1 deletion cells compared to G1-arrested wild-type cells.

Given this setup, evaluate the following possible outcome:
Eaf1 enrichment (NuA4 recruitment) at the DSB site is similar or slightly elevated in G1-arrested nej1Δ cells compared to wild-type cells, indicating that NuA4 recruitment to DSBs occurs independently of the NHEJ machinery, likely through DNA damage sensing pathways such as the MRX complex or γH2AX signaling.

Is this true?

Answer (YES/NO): NO